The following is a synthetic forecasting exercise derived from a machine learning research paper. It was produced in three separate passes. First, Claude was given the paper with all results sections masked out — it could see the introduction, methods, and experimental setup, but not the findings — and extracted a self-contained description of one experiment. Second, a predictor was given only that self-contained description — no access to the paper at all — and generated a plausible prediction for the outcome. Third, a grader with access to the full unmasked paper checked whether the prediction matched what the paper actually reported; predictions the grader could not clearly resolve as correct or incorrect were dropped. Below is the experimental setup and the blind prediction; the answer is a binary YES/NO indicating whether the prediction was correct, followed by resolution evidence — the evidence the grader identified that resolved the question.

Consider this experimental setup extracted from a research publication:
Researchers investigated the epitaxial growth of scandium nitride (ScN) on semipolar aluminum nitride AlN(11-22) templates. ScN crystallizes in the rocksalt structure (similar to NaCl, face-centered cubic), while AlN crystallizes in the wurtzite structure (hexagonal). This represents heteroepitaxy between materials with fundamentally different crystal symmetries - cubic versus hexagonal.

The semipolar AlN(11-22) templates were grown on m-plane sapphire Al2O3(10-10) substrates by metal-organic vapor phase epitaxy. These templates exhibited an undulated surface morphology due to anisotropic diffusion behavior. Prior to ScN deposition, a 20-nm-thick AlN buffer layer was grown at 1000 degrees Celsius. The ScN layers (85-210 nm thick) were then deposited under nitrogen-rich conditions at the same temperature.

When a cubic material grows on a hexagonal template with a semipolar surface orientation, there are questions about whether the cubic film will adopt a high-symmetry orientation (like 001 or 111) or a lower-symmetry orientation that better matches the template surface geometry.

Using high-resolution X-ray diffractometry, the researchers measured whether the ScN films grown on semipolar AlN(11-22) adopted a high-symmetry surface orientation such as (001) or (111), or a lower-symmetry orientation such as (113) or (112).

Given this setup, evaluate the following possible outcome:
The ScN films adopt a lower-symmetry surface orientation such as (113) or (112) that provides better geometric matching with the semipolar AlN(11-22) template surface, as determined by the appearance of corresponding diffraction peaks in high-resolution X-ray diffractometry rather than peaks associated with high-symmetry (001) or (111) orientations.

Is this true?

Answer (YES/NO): YES